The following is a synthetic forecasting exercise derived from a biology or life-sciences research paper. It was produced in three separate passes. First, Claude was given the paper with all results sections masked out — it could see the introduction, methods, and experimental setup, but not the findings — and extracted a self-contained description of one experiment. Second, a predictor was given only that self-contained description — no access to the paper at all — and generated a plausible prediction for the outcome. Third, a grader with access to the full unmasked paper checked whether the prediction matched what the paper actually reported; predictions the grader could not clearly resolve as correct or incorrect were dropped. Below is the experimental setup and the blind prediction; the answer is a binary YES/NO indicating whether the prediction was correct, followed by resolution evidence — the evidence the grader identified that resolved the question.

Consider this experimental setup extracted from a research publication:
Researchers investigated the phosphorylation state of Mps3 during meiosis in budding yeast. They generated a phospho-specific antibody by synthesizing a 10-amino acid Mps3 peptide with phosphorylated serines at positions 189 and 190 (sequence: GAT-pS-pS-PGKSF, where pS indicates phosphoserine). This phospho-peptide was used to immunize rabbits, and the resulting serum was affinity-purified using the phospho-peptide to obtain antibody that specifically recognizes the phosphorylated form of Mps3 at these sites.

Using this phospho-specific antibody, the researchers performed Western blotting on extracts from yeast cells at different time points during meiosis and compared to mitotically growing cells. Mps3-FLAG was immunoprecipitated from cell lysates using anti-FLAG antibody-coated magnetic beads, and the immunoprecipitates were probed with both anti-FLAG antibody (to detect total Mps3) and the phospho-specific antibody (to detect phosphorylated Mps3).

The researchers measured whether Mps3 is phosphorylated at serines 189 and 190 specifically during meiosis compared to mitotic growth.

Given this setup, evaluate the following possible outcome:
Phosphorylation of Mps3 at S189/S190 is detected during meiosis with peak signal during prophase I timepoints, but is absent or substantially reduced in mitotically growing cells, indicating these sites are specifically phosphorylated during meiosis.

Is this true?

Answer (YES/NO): YES